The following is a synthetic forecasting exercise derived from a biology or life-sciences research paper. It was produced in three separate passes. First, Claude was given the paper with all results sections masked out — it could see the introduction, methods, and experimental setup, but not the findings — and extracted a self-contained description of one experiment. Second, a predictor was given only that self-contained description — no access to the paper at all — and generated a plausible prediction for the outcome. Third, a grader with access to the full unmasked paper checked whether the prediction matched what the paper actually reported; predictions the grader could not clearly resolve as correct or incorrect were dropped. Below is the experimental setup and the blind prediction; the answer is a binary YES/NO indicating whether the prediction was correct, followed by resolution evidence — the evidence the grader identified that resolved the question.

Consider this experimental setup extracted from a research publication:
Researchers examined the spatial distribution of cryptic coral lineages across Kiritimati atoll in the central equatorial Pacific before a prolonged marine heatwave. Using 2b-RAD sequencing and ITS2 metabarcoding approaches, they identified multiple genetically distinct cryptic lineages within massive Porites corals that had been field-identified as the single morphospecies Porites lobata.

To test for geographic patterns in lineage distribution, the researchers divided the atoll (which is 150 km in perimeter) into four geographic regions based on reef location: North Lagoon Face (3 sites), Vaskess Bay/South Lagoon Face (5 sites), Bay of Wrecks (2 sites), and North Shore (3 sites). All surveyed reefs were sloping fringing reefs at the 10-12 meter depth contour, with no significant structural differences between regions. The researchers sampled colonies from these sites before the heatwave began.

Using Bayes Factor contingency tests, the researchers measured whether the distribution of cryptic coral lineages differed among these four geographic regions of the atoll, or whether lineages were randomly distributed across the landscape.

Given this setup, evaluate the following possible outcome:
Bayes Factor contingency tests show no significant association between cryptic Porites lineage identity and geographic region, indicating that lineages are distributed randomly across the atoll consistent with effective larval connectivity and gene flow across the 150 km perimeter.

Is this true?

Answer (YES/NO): NO